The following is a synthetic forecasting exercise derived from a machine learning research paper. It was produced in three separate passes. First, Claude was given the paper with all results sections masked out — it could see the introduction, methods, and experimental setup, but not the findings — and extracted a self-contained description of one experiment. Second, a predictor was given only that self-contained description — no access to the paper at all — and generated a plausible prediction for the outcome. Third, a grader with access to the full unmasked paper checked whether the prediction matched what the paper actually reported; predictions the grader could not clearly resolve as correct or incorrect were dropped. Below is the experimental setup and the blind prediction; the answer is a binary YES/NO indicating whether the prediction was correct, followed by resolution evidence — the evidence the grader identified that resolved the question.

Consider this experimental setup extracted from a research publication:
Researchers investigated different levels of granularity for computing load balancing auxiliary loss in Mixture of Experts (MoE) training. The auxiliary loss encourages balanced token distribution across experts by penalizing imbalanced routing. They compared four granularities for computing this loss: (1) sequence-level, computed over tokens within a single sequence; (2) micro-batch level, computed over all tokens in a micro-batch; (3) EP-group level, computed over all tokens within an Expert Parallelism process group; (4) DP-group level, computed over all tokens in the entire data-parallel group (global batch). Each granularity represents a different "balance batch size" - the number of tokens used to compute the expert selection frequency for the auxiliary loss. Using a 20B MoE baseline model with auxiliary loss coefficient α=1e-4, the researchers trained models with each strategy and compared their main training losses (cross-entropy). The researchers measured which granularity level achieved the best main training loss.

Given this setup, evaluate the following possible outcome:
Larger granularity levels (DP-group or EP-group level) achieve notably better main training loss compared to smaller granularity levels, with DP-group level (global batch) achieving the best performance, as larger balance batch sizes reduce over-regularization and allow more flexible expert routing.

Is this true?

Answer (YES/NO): YES